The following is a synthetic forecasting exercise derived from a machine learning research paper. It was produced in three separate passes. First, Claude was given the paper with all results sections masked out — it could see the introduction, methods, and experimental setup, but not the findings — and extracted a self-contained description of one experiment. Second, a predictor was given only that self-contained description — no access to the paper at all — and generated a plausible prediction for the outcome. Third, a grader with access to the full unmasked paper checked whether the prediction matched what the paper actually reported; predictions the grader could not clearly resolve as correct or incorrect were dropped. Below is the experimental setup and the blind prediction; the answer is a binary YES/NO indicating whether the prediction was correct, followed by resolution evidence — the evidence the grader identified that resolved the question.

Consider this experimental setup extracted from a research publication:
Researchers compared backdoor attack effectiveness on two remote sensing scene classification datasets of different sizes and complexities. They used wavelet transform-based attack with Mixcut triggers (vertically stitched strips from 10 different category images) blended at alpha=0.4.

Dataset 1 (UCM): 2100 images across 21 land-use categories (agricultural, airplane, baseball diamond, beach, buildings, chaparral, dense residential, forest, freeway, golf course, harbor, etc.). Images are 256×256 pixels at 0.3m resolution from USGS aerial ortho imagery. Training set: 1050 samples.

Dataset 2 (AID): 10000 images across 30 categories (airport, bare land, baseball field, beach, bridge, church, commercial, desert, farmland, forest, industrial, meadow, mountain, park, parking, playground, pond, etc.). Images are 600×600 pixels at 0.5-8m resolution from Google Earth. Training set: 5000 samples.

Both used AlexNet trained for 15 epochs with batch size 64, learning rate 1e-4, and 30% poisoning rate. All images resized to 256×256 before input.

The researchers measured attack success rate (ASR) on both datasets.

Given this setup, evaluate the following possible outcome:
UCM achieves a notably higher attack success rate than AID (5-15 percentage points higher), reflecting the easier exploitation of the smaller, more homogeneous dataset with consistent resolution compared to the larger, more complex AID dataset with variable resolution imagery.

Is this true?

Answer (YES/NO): NO